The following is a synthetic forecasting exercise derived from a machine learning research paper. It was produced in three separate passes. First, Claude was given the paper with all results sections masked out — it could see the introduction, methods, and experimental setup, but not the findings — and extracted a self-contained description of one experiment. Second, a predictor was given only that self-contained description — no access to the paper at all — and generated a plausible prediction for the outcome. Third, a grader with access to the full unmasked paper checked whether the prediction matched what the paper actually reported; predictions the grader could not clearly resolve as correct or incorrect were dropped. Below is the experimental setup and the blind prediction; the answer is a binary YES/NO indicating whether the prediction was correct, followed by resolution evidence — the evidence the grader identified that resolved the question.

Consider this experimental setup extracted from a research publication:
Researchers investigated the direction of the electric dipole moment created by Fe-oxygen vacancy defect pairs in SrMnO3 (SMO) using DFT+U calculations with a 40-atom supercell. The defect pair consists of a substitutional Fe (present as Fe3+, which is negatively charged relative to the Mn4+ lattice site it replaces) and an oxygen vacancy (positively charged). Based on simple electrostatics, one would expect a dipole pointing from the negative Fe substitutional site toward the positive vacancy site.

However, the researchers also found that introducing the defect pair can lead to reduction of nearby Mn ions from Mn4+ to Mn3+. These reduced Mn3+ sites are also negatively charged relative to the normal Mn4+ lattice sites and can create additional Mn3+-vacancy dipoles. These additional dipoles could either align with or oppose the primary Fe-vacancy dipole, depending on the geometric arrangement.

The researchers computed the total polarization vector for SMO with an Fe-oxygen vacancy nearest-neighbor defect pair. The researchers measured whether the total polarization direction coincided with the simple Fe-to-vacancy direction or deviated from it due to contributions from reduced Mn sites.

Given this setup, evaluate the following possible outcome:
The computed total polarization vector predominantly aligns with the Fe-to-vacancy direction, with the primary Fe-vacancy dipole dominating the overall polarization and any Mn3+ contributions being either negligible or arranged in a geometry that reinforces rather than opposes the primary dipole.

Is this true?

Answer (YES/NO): NO